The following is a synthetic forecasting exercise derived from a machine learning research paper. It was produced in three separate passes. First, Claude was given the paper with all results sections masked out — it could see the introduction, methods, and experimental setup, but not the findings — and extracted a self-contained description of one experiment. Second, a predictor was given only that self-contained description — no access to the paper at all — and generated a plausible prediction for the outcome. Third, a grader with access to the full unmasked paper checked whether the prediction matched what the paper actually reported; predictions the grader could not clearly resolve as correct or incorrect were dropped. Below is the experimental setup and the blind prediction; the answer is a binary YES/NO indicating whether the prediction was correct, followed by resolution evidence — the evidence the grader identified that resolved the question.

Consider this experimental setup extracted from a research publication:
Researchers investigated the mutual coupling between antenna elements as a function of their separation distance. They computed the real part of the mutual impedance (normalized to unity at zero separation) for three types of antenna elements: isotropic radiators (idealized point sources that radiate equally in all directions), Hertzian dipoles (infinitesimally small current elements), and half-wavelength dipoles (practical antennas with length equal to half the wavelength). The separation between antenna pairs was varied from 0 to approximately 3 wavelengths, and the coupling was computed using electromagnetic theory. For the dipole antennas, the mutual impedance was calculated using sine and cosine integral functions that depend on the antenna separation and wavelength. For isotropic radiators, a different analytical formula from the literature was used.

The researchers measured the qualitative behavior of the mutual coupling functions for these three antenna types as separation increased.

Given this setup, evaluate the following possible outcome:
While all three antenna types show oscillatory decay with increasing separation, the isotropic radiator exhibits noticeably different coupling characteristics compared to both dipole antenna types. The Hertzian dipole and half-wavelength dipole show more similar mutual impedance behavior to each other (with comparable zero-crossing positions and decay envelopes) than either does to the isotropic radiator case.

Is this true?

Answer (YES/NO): NO